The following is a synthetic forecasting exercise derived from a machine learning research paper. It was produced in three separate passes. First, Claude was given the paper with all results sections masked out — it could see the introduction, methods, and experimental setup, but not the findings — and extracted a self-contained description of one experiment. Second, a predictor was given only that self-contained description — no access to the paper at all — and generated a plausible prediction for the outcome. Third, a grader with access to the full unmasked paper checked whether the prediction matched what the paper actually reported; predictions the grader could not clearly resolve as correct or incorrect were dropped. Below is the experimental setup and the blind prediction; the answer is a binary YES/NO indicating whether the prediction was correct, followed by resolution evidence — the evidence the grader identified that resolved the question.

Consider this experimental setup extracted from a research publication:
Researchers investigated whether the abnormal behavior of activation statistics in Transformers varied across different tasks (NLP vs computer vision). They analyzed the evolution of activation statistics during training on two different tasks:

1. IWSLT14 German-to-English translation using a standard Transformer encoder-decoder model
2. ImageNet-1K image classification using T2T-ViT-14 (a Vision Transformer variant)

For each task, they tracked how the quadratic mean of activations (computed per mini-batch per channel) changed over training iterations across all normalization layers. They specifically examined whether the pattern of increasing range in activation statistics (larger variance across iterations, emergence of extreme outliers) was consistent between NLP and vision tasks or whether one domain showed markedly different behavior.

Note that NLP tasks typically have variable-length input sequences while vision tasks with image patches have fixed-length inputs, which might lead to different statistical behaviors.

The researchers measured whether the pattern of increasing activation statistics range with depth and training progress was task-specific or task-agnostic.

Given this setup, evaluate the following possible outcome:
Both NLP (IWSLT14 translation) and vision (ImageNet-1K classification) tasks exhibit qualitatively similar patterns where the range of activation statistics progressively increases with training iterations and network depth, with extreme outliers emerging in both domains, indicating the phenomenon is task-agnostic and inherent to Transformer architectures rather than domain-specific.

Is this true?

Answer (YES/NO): YES